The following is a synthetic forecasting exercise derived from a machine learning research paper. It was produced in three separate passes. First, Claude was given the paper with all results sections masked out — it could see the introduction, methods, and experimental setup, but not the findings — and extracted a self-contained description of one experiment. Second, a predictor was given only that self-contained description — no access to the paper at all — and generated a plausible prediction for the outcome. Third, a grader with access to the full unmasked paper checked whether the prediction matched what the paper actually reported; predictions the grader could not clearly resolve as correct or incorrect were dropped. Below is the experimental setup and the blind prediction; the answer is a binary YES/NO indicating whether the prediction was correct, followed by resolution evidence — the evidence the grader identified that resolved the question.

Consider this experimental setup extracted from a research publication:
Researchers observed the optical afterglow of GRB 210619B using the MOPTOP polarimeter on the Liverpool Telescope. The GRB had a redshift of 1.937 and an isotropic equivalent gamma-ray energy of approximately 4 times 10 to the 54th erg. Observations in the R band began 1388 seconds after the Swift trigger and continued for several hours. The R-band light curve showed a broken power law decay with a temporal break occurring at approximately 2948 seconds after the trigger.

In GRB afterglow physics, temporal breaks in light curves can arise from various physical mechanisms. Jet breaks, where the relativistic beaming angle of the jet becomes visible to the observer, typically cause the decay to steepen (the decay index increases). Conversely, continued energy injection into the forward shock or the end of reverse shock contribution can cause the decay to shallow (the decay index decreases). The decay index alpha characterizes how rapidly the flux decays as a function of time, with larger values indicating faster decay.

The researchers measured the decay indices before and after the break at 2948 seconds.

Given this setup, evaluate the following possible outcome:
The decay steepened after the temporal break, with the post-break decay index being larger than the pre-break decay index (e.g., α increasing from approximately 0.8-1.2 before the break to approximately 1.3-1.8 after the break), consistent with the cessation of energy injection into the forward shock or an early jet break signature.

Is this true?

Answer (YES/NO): NO